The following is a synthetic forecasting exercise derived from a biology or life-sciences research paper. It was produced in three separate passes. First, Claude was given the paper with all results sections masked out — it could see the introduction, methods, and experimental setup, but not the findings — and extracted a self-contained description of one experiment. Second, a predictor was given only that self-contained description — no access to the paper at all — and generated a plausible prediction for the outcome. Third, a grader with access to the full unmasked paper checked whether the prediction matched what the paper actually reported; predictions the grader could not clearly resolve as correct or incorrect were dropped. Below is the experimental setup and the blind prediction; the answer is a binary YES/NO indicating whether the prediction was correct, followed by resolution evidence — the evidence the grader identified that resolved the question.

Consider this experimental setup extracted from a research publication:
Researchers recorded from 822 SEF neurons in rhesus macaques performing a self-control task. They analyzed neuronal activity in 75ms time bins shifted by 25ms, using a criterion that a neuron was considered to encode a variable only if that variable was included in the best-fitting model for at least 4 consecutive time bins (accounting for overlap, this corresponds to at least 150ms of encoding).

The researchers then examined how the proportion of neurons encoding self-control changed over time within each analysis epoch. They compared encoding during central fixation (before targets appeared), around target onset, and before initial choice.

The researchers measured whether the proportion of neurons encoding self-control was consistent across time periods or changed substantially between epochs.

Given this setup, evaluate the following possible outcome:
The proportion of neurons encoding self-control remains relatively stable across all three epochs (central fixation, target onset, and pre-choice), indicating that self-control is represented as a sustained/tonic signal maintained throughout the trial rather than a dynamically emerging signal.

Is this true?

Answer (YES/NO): YES